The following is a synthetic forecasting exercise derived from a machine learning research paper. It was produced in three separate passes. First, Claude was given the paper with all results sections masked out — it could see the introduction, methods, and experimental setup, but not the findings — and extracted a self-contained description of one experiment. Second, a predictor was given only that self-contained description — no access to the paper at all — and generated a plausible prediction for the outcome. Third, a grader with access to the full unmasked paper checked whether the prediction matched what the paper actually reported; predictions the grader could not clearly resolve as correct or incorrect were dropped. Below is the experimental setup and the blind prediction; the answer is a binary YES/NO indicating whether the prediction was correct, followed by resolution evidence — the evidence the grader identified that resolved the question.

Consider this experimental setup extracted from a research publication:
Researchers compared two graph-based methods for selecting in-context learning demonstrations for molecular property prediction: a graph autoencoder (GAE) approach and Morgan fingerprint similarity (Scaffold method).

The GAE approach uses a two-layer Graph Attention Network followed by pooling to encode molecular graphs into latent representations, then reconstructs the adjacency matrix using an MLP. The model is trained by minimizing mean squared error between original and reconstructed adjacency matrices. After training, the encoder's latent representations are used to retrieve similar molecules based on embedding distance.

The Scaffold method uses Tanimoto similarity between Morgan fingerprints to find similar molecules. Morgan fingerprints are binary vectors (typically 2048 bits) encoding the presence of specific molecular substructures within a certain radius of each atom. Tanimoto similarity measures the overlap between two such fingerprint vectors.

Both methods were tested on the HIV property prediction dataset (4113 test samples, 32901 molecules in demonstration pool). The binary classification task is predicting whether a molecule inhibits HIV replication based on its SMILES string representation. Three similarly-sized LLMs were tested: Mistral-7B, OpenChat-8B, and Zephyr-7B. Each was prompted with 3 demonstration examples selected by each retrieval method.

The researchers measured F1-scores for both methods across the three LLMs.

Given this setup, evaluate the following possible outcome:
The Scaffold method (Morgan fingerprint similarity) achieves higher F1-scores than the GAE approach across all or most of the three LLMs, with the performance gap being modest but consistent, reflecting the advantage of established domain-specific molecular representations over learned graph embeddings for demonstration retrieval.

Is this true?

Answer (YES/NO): YES